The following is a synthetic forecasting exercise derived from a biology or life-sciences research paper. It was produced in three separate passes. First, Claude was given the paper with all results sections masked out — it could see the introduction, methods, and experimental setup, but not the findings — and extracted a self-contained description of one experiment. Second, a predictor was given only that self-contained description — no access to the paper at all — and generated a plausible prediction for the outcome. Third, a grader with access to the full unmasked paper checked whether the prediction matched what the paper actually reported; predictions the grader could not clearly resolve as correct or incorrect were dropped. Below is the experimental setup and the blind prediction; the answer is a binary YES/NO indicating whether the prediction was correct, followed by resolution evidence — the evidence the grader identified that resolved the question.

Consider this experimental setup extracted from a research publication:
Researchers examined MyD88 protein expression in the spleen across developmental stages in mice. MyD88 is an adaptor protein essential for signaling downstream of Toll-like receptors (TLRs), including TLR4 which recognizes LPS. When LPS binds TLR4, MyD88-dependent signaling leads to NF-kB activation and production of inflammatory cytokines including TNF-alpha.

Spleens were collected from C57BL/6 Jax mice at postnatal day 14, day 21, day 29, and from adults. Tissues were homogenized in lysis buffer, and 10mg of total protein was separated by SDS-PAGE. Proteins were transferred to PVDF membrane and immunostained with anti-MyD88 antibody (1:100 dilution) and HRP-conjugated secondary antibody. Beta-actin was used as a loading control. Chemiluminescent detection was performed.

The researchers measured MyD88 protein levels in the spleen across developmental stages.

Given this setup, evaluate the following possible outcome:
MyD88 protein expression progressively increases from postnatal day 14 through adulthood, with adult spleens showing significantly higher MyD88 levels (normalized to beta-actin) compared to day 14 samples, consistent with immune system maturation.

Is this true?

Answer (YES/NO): NO